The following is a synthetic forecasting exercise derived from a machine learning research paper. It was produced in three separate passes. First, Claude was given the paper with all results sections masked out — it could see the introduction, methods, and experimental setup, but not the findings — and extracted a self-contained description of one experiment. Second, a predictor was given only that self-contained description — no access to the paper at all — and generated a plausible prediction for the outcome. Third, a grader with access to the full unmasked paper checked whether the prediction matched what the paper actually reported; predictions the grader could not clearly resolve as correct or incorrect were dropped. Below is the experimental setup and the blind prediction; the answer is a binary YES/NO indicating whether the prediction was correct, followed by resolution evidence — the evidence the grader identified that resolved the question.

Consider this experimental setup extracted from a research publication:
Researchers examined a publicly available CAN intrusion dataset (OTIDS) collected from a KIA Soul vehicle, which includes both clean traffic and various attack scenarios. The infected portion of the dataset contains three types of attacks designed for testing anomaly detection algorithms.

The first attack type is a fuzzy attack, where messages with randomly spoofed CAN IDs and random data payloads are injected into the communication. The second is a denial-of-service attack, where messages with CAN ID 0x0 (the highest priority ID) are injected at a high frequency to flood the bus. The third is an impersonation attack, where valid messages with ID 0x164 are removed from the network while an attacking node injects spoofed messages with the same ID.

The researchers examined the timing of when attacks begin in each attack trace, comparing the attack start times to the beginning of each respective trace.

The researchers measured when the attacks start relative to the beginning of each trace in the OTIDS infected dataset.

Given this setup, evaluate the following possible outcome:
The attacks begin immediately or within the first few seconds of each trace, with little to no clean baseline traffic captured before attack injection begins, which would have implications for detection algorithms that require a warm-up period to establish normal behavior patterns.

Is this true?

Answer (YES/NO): NO